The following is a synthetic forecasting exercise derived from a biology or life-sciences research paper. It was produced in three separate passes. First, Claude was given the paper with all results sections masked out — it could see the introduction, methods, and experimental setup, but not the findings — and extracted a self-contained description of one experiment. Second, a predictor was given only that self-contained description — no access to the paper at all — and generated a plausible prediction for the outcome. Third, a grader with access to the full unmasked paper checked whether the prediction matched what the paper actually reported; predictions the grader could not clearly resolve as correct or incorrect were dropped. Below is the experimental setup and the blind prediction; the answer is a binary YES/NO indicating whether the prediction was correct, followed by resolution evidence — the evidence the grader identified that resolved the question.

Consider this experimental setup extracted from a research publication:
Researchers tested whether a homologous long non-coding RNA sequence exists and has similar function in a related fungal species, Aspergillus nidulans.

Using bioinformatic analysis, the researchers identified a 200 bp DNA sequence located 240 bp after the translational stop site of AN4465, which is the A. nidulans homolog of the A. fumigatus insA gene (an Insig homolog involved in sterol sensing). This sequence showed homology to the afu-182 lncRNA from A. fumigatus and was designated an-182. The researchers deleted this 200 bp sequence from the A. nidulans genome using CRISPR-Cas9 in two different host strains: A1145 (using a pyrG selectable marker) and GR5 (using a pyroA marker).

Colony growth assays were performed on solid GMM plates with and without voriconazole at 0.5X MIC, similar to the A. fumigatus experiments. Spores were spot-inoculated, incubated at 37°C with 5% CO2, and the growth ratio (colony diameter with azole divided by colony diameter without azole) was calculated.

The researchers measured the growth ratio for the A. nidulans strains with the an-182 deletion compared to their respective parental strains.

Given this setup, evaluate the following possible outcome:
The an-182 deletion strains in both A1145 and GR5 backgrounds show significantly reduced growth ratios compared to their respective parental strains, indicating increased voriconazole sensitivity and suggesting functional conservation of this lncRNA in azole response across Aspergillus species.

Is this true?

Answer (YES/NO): NO